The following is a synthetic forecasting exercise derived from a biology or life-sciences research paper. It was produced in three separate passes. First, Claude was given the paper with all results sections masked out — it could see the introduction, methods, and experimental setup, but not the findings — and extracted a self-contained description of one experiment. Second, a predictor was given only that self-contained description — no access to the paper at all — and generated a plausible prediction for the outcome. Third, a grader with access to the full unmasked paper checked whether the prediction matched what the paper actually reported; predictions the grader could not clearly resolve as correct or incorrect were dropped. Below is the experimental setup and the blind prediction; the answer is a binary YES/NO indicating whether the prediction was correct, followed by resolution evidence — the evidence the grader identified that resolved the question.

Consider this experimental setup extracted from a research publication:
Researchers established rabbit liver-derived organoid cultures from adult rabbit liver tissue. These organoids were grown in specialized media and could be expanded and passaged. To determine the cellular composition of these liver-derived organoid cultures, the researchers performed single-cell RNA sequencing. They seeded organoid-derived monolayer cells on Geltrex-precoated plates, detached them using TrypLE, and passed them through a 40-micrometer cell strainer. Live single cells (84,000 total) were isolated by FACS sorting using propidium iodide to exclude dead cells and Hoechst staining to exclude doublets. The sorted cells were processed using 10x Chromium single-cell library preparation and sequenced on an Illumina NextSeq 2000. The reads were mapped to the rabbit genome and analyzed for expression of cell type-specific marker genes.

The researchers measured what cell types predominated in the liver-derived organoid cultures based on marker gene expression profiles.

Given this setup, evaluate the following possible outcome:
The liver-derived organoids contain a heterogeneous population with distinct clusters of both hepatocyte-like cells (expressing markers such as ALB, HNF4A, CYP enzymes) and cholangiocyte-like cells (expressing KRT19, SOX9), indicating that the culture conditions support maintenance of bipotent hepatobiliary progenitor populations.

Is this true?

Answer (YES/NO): NO